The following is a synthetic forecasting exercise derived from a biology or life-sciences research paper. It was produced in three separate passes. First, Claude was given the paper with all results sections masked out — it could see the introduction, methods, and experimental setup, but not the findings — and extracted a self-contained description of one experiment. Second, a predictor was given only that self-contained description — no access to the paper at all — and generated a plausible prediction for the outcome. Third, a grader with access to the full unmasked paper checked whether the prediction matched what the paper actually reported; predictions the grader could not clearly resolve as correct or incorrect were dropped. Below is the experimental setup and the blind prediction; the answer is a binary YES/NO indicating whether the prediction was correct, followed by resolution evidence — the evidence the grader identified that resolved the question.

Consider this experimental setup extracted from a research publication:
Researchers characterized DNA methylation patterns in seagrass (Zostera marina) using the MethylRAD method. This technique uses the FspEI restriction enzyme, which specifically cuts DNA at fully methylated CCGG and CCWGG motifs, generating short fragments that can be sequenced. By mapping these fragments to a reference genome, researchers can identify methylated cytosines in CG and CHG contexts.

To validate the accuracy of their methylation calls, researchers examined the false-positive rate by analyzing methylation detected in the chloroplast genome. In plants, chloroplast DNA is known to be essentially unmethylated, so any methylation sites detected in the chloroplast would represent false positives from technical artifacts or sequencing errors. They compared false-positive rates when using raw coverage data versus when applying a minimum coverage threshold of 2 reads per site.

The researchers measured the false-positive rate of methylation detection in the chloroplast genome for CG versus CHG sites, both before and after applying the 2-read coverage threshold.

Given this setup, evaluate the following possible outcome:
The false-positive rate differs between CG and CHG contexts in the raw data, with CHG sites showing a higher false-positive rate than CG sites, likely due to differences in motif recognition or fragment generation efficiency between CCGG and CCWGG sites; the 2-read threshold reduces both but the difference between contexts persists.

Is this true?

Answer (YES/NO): YES